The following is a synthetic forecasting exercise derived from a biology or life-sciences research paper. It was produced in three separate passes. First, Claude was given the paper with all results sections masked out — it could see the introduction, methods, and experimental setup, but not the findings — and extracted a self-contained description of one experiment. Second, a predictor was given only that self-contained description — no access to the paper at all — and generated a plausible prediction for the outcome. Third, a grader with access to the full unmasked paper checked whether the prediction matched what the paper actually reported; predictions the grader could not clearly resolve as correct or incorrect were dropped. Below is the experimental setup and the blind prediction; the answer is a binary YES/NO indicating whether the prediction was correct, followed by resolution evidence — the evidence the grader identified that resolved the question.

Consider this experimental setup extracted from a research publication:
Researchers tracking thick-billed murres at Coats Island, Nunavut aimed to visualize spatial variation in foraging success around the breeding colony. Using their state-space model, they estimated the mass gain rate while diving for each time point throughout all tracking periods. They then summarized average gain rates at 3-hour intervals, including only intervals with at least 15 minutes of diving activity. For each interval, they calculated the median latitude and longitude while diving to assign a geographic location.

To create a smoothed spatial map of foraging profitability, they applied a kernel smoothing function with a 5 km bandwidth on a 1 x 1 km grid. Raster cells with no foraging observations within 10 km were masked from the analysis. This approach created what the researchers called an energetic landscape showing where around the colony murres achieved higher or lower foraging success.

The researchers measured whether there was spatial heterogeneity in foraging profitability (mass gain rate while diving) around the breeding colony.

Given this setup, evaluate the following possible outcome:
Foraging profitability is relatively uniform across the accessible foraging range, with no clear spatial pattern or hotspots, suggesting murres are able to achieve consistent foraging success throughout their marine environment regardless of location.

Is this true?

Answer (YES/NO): NO